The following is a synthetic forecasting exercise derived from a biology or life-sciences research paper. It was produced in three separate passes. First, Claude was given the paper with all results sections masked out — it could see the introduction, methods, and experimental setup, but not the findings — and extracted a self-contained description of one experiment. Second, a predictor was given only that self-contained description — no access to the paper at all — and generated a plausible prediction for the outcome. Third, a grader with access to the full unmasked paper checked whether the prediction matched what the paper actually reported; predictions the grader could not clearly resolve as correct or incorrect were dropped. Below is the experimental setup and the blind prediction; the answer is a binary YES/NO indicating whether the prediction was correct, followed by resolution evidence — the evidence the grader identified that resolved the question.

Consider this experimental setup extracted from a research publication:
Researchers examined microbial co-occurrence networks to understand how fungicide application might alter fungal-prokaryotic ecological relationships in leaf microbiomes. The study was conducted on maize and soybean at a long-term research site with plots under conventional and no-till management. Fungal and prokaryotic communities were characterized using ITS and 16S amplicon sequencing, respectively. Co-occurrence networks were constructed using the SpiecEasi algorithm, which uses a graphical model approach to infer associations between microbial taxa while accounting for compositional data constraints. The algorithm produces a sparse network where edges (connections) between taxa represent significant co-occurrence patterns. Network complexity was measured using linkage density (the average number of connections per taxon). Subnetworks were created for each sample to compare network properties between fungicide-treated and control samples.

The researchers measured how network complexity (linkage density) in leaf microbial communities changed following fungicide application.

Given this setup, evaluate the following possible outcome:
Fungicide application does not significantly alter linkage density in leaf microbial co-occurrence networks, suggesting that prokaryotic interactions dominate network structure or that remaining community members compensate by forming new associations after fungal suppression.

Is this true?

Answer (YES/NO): NO